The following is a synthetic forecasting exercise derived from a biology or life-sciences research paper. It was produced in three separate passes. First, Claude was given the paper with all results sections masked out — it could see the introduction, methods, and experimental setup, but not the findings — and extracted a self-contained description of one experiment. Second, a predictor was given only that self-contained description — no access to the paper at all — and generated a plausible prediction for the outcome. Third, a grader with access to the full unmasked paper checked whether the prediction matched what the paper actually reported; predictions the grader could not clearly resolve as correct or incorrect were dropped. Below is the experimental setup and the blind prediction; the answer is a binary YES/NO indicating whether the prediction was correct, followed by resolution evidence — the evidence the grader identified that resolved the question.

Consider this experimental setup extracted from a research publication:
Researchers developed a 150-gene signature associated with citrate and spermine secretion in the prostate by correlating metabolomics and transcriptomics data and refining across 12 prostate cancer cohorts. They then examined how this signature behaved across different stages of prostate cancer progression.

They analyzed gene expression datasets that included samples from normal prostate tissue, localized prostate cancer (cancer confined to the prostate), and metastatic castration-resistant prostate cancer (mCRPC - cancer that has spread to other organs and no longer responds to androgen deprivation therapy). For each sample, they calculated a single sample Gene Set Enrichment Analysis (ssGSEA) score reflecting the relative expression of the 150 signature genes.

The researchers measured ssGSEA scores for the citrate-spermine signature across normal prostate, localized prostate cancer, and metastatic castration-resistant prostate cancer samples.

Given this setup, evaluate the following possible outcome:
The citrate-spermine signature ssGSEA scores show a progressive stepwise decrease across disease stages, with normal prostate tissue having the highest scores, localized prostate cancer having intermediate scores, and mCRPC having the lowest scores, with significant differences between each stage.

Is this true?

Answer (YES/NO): NO